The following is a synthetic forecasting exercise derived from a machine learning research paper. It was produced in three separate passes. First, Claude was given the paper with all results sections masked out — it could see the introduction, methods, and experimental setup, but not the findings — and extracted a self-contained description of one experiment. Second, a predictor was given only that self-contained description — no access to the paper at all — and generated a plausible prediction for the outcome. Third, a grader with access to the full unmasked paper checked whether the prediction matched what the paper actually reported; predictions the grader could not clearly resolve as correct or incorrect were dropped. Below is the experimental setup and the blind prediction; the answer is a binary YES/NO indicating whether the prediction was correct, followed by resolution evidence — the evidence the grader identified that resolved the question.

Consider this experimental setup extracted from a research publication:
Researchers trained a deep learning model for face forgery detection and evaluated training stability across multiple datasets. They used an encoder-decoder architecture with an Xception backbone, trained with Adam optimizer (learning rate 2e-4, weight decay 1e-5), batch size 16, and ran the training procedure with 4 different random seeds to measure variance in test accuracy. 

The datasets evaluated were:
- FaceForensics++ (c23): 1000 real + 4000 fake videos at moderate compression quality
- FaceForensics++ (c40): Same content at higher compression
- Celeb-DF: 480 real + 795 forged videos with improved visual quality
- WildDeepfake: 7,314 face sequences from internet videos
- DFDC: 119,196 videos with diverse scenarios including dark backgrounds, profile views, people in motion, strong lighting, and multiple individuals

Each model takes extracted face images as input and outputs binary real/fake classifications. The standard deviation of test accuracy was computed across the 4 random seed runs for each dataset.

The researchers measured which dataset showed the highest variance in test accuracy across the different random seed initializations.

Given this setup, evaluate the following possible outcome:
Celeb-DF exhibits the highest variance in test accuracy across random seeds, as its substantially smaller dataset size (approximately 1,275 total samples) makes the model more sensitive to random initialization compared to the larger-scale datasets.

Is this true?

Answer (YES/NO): NO